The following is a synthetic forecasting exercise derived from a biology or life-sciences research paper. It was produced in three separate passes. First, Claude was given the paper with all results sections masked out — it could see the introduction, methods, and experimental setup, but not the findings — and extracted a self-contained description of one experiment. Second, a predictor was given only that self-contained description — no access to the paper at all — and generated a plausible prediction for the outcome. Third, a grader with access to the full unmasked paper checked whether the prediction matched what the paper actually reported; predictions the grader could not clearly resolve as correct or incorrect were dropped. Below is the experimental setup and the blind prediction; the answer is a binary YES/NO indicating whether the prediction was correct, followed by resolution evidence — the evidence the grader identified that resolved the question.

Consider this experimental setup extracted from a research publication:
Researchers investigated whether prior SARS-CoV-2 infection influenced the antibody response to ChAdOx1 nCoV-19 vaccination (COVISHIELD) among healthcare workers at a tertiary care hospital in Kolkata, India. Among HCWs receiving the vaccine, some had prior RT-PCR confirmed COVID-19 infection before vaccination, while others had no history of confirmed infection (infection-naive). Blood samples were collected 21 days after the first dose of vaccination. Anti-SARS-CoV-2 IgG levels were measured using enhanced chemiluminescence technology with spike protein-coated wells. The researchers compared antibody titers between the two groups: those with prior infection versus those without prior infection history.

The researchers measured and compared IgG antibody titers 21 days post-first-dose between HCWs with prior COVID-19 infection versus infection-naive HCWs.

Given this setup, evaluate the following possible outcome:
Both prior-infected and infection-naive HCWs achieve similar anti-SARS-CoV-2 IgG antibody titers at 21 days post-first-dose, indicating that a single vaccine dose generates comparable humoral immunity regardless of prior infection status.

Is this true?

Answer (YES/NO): NO